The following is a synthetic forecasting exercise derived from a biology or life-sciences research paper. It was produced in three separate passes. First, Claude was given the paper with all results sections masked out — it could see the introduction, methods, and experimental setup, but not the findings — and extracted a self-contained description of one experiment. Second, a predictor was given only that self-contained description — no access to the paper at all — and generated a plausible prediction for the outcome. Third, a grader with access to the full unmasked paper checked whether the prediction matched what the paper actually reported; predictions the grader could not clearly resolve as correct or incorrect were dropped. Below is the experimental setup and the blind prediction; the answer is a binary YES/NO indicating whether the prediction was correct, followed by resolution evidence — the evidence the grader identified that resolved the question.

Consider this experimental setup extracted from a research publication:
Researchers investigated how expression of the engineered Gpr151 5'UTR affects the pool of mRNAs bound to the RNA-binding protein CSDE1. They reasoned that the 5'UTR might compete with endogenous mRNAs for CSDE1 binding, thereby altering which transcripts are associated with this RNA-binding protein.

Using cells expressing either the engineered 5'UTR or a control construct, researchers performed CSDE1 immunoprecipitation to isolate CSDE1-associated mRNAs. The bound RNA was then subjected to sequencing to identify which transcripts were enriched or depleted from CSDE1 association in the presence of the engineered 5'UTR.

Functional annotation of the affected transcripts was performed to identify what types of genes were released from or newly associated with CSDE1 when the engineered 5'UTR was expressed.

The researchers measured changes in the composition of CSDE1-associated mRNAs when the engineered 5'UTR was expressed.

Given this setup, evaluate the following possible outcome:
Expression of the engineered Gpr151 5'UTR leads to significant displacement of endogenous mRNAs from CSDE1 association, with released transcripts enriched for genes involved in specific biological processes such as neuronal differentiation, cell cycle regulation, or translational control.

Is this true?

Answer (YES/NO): YES